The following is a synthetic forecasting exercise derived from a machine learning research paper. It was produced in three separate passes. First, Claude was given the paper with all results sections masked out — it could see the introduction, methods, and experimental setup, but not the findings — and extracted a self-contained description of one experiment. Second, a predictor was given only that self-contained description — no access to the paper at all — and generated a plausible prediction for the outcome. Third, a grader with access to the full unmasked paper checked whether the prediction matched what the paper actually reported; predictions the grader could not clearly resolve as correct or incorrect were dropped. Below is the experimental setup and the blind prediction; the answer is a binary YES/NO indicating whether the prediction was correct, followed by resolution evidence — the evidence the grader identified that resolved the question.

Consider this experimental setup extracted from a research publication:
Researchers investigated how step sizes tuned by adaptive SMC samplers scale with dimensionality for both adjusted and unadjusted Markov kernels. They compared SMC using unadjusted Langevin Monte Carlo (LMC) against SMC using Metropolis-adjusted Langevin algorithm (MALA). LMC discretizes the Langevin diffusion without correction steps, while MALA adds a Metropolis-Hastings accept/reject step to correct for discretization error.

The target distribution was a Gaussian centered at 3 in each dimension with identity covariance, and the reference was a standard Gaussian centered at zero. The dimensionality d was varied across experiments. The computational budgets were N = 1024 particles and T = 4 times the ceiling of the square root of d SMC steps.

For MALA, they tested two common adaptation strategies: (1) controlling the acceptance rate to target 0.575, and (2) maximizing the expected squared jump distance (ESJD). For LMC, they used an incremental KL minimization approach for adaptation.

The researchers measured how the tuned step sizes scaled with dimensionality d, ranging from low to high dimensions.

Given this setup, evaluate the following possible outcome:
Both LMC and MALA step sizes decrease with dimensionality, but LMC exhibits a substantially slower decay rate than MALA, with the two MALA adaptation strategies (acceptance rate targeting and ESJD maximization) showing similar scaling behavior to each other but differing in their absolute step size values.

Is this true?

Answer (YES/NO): NO